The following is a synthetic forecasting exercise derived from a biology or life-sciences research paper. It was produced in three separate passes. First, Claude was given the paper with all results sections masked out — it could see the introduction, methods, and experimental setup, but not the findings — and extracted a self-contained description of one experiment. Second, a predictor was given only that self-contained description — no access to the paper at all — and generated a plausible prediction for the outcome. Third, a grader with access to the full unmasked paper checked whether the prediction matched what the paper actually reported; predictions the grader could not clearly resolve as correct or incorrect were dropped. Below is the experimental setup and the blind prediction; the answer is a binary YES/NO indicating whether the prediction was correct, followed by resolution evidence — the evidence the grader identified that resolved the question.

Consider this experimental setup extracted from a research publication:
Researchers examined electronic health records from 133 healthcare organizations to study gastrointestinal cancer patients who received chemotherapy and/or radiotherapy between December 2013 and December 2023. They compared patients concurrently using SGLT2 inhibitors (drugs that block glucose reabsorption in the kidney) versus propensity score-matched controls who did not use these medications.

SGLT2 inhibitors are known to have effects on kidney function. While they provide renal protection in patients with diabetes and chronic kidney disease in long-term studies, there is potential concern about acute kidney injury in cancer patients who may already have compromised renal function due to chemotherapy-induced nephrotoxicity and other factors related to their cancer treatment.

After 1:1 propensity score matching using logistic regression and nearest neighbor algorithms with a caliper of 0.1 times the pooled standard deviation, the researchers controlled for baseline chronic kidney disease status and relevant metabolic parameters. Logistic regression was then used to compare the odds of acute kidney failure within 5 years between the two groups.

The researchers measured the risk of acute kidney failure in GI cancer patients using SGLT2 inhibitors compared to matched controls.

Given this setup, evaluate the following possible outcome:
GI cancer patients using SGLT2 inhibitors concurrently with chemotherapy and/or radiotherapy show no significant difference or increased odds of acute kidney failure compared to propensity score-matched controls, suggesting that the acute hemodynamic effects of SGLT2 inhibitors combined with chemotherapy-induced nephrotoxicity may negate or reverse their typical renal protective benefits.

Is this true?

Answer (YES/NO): NO